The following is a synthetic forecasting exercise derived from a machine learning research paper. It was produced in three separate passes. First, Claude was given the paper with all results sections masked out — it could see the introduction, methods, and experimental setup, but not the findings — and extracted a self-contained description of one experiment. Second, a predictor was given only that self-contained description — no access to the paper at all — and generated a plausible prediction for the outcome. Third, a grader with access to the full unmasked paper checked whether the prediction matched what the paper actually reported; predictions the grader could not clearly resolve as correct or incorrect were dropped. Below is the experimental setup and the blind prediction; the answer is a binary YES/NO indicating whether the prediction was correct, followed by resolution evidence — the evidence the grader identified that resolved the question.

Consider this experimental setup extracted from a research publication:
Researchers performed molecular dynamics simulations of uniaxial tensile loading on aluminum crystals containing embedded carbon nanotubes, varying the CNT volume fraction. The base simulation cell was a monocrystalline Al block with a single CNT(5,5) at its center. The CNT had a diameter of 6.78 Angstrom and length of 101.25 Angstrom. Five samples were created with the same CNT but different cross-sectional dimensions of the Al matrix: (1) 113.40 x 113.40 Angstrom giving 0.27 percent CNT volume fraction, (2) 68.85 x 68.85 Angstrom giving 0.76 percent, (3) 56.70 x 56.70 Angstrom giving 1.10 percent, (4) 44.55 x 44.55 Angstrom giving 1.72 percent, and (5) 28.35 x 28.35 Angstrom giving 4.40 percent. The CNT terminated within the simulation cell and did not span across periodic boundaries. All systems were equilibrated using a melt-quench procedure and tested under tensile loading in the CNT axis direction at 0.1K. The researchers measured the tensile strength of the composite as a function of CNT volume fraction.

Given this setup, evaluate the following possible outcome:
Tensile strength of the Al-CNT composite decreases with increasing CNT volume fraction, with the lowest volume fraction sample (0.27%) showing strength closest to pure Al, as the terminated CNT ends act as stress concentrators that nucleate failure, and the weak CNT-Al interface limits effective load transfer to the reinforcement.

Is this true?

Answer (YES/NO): NO